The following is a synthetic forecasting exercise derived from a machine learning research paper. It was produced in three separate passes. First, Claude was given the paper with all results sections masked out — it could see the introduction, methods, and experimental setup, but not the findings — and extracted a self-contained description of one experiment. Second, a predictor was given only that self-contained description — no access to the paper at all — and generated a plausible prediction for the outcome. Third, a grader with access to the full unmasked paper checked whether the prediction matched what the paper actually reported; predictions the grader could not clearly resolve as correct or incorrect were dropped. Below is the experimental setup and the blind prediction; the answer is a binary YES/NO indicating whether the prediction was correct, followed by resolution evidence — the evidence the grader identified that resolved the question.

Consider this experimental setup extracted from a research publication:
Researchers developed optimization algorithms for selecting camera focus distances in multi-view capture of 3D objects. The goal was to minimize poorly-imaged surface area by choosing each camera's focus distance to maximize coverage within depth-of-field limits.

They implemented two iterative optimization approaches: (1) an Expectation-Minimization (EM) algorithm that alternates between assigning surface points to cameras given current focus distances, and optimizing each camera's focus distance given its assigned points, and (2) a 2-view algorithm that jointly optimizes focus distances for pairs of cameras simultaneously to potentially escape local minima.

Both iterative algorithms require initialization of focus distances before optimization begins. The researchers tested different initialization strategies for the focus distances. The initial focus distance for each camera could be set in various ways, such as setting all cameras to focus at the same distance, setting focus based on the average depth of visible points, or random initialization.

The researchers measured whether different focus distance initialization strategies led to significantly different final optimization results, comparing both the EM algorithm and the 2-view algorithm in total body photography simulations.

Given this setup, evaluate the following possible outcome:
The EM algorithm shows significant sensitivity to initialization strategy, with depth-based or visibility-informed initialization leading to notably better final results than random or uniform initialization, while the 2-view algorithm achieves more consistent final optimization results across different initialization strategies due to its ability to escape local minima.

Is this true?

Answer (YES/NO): NO